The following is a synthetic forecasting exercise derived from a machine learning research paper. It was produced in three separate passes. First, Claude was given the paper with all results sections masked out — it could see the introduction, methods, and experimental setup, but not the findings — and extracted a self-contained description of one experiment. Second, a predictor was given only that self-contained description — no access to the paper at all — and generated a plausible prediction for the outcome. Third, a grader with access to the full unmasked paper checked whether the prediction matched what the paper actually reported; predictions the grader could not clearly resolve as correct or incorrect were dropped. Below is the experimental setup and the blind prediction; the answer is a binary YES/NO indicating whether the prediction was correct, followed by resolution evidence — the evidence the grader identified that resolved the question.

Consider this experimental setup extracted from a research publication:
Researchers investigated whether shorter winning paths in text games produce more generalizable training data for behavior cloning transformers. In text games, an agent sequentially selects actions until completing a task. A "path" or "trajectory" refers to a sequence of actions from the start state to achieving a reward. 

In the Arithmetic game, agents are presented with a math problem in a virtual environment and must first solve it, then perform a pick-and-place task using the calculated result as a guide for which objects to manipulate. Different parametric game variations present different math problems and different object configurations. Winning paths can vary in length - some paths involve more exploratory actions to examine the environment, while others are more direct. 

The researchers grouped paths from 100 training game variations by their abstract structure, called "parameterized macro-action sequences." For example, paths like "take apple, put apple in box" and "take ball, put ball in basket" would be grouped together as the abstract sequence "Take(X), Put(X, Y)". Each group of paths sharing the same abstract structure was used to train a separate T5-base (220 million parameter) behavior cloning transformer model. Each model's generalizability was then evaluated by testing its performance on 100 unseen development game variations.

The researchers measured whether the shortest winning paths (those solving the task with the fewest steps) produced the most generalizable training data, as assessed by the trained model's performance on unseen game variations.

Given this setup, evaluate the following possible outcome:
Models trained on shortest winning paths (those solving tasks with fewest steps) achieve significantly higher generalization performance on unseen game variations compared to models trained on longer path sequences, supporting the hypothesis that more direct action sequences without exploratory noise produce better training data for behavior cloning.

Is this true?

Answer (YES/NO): NO